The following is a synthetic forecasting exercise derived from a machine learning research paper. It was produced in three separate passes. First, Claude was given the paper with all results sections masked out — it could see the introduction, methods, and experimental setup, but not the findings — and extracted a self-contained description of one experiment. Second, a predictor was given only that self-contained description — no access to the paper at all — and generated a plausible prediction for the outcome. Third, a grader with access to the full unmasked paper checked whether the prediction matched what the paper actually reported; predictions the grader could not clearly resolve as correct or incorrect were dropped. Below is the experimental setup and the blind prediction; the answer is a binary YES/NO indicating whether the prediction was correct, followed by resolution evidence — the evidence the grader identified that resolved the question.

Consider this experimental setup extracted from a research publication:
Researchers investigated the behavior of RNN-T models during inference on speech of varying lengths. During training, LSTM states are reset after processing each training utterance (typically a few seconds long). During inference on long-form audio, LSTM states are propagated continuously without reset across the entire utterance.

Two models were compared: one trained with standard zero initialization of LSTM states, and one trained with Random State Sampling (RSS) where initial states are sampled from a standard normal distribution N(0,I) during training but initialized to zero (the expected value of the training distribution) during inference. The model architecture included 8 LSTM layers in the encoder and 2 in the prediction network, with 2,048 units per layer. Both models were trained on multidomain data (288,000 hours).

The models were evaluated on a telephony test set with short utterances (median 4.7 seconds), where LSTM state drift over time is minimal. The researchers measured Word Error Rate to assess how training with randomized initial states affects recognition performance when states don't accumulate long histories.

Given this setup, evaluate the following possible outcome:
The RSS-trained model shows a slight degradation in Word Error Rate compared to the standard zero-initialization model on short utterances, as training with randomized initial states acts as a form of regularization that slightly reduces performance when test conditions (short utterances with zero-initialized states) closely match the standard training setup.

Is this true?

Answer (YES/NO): NO